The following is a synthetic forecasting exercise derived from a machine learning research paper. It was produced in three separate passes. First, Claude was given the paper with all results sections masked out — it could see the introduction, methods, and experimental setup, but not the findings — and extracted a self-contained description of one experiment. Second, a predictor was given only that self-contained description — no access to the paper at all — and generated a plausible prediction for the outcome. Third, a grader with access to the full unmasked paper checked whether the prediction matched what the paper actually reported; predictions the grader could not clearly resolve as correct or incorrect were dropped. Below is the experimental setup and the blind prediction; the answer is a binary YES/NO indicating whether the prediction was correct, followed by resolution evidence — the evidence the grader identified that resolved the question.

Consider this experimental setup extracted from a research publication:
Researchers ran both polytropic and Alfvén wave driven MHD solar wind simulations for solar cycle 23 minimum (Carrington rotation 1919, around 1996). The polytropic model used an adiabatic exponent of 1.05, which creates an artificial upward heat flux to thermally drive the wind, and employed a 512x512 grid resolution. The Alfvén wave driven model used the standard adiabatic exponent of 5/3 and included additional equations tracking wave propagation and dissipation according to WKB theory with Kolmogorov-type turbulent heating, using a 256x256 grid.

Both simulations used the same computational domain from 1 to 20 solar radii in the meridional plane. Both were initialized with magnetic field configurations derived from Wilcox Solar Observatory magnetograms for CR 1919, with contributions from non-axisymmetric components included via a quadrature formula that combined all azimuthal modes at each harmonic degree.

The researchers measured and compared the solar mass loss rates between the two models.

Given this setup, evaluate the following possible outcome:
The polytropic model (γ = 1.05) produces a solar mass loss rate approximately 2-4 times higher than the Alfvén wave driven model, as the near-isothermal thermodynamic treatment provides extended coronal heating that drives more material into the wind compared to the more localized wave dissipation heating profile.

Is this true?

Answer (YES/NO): NO